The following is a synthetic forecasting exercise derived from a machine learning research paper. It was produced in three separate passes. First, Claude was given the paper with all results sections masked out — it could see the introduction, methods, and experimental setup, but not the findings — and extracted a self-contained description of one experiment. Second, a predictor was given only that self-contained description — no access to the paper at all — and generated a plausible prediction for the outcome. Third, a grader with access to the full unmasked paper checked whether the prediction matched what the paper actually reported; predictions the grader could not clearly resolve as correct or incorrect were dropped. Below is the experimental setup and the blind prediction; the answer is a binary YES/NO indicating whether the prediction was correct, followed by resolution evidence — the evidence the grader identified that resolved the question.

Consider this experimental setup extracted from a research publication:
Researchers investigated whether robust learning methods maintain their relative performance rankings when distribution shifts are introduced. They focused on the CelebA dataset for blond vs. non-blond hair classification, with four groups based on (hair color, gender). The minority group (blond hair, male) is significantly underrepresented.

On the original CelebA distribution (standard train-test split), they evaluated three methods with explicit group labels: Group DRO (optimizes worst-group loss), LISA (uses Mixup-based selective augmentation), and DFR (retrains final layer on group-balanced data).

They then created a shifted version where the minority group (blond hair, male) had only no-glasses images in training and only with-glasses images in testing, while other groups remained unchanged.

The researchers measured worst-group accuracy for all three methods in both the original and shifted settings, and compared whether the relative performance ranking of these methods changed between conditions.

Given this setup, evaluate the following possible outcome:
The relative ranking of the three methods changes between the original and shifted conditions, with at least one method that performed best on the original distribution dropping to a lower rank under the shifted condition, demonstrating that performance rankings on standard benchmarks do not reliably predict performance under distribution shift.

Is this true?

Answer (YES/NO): NO